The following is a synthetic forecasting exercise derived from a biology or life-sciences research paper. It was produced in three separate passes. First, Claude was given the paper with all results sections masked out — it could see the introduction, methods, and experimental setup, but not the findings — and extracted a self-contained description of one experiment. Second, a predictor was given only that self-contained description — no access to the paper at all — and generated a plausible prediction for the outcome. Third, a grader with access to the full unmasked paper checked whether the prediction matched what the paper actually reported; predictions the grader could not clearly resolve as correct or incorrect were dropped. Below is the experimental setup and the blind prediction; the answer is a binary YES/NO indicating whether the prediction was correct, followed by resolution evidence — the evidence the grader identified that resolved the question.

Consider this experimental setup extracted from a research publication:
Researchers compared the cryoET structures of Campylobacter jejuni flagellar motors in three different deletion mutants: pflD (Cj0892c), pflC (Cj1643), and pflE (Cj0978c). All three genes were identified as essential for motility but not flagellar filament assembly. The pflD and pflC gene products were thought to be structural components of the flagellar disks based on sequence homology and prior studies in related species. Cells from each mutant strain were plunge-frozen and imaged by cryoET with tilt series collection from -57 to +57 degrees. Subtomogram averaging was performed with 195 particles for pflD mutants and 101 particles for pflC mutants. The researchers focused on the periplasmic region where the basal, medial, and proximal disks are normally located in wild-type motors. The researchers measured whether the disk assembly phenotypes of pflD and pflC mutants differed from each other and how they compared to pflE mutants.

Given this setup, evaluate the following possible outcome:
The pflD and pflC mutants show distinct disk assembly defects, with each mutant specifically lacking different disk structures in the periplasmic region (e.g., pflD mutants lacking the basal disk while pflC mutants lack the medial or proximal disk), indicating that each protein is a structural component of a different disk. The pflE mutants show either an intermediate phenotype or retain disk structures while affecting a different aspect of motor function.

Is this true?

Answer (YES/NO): NO